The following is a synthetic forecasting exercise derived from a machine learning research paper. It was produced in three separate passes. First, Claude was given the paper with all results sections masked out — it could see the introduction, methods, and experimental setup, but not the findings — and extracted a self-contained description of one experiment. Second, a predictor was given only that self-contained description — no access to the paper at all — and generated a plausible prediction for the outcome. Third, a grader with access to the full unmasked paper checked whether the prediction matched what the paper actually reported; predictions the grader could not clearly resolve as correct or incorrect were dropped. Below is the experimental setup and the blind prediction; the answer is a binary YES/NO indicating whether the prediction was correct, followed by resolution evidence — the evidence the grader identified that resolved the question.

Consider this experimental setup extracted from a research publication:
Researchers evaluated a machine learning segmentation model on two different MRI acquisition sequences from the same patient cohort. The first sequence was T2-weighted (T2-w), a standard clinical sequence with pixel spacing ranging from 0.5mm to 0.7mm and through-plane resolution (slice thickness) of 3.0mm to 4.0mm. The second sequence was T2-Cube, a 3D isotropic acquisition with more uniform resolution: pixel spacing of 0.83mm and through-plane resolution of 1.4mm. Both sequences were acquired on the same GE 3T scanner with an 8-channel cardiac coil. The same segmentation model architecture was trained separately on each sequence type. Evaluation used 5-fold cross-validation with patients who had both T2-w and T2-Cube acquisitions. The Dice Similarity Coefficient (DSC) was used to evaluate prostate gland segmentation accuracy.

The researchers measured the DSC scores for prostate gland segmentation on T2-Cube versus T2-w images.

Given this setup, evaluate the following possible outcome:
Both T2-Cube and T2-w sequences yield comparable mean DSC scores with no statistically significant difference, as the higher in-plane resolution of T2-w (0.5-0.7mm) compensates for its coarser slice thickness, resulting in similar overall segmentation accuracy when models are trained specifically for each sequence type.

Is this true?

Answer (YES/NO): NO